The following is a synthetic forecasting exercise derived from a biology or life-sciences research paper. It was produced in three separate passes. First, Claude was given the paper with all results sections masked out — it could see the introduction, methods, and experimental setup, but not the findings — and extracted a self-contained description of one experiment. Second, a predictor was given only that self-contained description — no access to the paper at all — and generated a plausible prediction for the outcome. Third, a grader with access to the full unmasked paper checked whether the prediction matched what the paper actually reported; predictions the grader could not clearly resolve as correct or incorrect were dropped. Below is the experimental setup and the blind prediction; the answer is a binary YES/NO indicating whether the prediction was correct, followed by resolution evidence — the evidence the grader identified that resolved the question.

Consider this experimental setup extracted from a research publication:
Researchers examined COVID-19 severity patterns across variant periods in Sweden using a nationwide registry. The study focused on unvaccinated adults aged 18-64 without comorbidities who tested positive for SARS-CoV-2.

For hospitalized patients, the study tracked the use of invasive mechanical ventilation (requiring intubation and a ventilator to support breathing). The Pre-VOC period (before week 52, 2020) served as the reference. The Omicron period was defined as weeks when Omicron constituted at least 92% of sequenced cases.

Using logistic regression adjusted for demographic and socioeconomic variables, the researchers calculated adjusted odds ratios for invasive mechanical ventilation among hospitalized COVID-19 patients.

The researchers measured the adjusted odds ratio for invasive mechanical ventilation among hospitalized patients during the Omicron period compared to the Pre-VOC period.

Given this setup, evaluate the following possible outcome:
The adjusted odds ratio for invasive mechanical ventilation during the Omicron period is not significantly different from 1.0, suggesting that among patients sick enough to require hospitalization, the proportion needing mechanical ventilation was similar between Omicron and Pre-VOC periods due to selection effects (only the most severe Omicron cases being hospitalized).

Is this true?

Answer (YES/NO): YES